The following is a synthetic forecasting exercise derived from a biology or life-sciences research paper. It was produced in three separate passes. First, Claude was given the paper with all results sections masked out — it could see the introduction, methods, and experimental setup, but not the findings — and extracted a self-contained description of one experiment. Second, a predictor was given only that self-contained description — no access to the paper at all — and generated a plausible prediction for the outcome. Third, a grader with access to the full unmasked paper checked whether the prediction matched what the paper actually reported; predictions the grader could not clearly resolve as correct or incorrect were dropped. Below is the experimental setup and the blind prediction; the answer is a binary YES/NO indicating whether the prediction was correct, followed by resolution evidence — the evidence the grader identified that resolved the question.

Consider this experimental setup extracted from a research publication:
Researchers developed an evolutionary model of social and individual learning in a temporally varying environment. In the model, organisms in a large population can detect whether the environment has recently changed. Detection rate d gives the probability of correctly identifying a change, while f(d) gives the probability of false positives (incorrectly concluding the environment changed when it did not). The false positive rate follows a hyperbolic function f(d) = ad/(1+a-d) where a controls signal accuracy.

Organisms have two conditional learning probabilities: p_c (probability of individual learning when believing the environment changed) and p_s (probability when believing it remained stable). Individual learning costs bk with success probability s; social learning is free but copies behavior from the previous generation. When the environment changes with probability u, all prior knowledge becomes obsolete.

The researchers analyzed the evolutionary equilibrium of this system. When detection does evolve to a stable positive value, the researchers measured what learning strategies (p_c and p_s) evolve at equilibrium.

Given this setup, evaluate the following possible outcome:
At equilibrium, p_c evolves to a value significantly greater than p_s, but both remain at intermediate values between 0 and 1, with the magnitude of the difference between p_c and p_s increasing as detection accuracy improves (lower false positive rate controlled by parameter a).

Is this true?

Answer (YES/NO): NO